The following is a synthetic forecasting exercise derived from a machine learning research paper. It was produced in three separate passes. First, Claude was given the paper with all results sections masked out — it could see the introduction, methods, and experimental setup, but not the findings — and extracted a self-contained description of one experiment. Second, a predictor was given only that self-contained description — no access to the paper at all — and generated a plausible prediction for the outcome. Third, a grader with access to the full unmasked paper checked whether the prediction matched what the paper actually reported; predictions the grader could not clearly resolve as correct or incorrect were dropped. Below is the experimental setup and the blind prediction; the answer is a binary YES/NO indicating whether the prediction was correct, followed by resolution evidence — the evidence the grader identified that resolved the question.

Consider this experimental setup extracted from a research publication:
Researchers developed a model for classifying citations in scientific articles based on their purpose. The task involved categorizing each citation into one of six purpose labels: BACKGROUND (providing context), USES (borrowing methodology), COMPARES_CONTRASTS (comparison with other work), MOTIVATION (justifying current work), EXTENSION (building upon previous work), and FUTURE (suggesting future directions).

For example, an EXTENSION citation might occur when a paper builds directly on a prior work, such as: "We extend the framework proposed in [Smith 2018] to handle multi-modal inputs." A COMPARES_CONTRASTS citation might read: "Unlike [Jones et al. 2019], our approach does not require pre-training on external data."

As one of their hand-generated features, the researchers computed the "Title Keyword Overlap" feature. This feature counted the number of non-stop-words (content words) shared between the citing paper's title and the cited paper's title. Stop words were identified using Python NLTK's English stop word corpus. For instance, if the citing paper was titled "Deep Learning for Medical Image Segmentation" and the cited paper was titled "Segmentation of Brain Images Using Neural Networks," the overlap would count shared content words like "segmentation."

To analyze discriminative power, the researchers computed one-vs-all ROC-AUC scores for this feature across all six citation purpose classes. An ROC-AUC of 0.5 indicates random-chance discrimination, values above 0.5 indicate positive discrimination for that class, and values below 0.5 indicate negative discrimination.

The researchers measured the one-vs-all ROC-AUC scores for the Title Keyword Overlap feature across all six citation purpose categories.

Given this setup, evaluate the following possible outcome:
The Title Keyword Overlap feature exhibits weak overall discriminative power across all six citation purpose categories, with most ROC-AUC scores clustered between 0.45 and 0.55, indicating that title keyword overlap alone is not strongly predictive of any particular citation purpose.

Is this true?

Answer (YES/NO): NO